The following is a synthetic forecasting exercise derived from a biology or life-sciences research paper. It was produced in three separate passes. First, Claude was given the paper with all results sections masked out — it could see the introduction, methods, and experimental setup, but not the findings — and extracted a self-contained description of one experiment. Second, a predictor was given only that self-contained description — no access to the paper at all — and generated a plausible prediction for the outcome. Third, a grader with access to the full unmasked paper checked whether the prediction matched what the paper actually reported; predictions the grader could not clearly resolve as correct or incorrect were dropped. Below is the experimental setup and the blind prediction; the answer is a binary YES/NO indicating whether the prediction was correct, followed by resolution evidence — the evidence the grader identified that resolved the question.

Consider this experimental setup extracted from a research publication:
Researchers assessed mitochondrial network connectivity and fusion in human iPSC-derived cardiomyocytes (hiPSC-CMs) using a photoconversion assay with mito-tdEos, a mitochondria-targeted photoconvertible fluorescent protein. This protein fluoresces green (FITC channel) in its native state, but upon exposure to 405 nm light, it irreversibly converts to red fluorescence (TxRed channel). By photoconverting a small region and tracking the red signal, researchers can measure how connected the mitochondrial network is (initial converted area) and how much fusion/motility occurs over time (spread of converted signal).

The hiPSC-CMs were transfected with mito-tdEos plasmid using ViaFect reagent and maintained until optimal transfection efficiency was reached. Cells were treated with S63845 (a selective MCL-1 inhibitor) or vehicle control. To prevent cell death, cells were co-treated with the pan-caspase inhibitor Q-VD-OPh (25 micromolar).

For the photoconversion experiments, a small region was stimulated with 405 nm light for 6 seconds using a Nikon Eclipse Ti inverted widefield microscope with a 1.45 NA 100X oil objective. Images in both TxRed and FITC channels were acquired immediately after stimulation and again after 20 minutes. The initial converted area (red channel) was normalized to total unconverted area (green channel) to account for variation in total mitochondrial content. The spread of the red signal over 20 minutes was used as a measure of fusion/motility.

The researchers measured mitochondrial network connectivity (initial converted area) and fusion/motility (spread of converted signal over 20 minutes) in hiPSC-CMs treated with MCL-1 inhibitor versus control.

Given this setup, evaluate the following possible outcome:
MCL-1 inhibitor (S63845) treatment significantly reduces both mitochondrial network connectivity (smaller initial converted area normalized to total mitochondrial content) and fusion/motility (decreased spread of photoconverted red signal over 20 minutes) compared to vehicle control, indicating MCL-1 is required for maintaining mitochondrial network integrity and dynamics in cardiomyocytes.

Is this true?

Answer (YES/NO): YES